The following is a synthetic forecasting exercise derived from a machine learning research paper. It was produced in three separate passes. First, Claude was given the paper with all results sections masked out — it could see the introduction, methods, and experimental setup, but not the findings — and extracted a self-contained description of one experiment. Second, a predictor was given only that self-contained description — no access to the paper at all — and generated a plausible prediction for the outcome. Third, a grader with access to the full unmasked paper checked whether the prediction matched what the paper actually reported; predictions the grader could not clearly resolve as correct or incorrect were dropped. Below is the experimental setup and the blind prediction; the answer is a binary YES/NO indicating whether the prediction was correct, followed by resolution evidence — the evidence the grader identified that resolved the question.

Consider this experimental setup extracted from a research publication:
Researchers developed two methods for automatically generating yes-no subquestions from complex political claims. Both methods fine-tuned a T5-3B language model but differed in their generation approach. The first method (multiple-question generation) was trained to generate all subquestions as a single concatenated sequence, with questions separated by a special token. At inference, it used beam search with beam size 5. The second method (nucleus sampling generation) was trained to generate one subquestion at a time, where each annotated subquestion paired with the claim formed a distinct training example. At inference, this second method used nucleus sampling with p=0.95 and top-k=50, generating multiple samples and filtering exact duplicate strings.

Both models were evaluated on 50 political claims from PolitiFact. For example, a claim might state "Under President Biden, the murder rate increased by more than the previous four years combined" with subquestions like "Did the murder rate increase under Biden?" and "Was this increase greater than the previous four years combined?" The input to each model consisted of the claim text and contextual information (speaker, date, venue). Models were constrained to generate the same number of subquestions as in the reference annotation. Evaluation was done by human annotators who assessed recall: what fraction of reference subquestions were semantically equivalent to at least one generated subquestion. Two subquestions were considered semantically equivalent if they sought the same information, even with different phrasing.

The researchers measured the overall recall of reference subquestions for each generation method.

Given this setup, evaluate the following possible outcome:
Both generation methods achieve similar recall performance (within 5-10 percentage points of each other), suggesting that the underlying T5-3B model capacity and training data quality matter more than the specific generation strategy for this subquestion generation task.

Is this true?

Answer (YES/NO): NO